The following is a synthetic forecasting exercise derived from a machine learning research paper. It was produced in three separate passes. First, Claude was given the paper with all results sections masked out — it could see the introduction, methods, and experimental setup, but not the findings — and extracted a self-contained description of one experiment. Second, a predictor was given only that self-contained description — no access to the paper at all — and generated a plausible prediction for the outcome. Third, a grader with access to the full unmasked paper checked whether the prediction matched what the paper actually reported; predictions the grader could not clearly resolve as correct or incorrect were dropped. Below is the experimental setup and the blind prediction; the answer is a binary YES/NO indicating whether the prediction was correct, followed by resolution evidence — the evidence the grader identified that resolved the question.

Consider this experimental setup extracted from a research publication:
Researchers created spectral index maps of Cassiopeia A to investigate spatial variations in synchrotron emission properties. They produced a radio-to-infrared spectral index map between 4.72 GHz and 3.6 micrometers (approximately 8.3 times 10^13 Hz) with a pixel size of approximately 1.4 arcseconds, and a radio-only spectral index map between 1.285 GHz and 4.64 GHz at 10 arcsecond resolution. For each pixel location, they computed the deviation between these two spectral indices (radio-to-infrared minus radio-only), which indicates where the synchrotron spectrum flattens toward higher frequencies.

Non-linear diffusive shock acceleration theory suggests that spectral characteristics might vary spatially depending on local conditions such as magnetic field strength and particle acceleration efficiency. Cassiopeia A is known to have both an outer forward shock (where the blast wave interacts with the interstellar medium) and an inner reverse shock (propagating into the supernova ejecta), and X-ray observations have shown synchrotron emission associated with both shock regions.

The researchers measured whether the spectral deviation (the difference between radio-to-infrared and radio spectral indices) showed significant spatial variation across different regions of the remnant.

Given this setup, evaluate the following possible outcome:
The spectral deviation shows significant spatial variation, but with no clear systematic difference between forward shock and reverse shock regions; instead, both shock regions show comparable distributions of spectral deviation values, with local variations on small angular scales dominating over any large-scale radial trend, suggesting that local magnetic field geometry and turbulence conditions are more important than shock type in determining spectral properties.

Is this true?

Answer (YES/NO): NO